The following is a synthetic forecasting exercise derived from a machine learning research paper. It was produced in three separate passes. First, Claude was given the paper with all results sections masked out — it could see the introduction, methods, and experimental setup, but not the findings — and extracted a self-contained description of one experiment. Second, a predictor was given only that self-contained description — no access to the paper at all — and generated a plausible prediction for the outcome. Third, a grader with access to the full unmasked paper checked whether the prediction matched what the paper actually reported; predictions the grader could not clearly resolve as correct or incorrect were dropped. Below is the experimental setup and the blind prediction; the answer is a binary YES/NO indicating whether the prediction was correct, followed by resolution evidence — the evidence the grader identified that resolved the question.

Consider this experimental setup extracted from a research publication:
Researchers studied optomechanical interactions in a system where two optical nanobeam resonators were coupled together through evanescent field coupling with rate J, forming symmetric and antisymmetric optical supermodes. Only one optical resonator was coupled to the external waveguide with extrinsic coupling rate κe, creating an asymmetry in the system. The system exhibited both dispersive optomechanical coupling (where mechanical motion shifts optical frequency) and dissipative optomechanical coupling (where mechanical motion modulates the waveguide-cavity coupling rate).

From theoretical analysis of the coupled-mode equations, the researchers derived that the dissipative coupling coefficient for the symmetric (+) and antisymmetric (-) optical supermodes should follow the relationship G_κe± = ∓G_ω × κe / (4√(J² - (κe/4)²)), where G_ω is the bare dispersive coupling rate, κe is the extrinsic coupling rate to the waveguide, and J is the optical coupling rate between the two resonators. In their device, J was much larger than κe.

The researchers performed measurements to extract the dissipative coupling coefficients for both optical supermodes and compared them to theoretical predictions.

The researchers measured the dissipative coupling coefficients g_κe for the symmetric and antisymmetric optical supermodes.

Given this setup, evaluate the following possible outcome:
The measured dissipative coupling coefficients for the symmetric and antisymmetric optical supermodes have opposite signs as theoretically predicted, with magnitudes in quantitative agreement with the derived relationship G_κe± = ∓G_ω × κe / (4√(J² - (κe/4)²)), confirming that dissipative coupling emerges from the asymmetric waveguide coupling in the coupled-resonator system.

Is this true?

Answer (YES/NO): YES